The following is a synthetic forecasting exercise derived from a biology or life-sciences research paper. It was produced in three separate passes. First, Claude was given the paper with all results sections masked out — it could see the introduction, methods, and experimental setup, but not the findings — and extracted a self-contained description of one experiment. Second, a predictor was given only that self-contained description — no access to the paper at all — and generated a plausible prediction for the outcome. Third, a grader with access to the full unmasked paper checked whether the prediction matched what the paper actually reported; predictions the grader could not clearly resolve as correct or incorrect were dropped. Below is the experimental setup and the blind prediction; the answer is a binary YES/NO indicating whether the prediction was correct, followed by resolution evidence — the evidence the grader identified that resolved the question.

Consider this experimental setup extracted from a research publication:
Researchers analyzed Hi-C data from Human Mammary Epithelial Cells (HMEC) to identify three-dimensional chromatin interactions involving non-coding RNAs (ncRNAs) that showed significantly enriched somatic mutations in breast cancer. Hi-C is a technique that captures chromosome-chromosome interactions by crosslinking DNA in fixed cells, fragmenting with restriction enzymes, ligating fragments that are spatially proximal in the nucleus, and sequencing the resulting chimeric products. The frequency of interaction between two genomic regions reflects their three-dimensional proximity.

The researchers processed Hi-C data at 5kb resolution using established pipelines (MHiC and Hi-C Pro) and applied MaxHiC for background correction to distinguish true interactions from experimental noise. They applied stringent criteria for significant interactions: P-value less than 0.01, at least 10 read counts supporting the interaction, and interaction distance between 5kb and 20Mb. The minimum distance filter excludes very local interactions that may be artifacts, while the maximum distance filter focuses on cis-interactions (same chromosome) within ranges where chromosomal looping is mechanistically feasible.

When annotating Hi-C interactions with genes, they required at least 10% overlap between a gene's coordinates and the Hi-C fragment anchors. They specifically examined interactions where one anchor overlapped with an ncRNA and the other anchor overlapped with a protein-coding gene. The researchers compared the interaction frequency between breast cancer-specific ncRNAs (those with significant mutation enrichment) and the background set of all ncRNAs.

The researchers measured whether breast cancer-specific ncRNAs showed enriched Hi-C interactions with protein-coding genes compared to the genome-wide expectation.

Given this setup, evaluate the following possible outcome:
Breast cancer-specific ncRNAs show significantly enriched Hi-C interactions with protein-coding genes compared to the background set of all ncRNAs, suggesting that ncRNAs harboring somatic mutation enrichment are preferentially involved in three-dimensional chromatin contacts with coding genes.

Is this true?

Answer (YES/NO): YES